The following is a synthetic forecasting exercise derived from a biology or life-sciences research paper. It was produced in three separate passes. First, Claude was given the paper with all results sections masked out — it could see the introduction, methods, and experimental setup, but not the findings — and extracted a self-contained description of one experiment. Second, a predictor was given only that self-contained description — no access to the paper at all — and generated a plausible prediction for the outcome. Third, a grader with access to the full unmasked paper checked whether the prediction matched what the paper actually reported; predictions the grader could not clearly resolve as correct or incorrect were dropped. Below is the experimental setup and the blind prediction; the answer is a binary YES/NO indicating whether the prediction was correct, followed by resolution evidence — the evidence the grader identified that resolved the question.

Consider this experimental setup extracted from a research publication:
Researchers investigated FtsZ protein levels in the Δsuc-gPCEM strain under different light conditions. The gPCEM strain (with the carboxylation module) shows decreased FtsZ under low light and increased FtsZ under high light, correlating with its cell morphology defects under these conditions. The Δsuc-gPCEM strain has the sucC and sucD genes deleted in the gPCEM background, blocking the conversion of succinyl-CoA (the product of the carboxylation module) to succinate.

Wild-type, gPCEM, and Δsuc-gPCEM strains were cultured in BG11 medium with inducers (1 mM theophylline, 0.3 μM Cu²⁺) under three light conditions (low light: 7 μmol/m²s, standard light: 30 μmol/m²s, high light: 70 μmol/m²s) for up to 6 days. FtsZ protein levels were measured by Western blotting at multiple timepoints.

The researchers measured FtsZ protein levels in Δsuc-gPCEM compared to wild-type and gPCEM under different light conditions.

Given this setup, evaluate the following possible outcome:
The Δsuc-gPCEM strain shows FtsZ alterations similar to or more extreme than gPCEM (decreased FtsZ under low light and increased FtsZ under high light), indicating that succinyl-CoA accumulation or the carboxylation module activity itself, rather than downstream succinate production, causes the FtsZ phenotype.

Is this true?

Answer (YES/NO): NO